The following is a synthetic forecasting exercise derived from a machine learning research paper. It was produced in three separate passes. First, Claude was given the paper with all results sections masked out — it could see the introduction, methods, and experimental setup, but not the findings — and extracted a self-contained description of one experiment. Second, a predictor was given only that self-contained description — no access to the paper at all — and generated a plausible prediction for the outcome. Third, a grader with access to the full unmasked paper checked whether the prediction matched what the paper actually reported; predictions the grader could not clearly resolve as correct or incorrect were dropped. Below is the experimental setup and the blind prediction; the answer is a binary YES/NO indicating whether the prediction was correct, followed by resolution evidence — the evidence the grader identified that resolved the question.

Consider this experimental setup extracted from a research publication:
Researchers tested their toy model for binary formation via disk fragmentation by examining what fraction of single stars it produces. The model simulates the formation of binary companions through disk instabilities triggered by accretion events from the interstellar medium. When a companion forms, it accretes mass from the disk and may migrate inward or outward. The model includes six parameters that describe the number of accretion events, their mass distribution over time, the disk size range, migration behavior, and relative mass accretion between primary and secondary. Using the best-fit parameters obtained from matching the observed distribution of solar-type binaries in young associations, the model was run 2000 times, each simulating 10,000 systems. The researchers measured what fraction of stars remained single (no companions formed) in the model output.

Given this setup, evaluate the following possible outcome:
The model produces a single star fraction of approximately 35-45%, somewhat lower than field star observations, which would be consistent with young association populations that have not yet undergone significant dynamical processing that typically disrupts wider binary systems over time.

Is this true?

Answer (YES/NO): YES